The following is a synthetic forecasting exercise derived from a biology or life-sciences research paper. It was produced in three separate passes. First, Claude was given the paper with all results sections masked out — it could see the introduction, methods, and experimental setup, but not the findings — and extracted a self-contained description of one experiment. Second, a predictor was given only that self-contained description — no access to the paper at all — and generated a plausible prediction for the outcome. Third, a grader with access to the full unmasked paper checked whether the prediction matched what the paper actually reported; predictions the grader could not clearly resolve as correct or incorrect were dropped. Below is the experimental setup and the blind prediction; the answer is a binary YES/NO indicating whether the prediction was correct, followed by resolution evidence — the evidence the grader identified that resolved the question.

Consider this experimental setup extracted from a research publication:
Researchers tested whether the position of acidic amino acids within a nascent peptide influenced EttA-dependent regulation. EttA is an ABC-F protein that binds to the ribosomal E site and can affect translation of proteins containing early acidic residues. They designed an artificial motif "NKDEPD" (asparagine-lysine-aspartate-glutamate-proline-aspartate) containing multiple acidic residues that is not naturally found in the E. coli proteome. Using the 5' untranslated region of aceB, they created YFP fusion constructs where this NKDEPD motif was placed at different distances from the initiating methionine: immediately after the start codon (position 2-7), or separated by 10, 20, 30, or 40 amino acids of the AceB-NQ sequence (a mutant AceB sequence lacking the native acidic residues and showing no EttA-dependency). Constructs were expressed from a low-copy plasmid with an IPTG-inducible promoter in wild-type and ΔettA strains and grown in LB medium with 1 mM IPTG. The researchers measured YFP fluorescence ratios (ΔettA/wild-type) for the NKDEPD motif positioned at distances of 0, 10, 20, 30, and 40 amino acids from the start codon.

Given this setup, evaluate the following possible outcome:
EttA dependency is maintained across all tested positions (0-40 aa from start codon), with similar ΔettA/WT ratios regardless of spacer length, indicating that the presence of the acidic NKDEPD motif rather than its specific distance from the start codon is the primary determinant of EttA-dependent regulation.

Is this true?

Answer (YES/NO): NO